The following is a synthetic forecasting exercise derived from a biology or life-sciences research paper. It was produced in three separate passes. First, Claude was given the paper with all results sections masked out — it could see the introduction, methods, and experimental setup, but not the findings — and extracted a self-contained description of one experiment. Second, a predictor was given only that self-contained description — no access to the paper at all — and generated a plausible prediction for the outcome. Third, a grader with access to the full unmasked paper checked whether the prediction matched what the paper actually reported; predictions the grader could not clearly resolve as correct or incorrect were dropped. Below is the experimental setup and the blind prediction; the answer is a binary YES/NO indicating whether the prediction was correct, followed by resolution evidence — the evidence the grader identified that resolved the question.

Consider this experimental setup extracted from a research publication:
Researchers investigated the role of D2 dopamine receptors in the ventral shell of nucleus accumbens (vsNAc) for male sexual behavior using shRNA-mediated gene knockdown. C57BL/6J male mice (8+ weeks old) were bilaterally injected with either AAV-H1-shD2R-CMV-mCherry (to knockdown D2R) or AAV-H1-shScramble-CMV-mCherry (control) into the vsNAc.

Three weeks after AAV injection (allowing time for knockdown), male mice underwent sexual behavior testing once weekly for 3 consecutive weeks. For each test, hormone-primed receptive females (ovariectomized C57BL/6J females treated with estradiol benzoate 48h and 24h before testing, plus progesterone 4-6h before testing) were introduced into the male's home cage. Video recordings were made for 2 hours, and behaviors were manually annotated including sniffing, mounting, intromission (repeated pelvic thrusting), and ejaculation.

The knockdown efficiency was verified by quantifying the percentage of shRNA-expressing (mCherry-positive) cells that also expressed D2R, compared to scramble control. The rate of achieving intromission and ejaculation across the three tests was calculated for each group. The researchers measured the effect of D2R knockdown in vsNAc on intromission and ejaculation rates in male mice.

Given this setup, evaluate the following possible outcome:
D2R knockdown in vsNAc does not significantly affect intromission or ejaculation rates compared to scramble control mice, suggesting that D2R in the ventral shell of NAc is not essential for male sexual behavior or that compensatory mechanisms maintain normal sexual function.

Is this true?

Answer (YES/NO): NO